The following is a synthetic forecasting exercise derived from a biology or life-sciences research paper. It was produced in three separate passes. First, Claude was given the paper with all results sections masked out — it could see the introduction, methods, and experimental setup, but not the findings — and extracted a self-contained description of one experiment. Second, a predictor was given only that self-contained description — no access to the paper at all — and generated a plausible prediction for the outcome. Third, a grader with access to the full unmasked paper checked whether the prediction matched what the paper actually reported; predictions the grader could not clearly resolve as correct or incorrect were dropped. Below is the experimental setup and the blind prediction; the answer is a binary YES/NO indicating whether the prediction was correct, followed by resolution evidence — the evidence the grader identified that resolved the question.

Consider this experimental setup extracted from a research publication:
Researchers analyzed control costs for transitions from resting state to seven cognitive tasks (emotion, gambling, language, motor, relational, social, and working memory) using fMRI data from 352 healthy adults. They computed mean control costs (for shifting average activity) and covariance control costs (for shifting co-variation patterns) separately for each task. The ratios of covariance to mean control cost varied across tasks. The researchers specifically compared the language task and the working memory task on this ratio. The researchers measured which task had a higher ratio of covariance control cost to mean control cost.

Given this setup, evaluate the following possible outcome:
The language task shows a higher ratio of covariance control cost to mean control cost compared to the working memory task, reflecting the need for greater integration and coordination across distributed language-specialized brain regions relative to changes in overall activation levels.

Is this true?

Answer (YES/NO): YES